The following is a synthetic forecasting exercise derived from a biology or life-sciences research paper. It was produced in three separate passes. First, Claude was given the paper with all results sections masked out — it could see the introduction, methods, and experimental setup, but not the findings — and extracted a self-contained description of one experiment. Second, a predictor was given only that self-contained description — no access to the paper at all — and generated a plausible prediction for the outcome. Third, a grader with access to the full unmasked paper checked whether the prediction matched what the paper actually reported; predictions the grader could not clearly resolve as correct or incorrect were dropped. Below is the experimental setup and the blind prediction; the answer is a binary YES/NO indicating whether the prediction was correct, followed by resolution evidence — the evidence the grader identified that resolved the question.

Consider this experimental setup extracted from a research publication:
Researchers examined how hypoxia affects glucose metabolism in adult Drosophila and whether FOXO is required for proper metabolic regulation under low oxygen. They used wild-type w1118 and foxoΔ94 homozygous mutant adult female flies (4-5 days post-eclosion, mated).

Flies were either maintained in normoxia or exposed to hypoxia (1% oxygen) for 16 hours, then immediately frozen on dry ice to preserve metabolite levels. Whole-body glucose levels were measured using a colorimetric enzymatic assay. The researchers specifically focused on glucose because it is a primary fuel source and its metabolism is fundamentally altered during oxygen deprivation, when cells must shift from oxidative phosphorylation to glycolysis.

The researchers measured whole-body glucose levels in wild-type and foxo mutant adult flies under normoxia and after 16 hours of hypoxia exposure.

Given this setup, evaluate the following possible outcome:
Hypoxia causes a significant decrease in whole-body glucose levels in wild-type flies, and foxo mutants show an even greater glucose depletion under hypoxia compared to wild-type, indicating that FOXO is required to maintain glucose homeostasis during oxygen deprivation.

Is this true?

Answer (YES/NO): YES